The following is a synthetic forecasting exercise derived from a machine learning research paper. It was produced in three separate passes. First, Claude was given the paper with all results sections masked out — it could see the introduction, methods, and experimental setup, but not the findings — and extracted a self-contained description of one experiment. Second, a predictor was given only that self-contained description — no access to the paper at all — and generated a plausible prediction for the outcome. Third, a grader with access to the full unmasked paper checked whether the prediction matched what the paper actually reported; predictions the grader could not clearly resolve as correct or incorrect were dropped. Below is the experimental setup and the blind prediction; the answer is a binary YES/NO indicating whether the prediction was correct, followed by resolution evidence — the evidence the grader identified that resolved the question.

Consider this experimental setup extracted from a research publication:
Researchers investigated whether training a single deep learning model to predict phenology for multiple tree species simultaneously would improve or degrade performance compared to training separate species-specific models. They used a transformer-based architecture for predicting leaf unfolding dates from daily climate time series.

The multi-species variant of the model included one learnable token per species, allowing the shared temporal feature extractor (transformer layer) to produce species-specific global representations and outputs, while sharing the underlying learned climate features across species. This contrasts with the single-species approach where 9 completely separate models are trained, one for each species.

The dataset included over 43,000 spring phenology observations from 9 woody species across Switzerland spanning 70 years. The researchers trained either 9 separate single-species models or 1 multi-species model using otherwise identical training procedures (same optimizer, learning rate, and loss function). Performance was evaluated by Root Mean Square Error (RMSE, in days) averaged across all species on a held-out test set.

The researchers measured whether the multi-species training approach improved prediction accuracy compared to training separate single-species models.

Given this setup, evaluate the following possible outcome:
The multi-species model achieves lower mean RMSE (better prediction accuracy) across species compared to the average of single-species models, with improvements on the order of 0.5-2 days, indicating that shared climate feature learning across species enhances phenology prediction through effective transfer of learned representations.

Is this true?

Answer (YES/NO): NO